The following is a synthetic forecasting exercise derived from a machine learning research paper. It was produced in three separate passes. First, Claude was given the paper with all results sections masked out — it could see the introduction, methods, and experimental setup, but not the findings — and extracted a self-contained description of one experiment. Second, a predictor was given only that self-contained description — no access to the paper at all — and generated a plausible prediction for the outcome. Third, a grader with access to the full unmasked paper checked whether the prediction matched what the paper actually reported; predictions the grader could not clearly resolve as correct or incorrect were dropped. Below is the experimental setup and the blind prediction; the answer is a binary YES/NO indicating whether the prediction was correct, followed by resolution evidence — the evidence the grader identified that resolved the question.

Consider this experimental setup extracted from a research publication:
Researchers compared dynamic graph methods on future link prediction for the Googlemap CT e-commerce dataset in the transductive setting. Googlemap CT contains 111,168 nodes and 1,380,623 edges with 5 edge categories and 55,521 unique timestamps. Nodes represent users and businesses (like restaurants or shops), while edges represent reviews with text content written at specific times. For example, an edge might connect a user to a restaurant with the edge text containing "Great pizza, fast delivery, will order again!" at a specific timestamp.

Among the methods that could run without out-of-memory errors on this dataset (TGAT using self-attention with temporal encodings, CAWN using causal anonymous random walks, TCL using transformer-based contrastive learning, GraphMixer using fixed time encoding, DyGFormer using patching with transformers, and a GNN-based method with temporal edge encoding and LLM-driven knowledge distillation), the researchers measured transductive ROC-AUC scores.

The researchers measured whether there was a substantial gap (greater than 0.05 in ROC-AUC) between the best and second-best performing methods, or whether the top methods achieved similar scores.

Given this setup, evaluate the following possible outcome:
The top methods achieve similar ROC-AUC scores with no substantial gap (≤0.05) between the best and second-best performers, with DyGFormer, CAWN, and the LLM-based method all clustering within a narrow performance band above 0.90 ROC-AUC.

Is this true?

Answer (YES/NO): NO